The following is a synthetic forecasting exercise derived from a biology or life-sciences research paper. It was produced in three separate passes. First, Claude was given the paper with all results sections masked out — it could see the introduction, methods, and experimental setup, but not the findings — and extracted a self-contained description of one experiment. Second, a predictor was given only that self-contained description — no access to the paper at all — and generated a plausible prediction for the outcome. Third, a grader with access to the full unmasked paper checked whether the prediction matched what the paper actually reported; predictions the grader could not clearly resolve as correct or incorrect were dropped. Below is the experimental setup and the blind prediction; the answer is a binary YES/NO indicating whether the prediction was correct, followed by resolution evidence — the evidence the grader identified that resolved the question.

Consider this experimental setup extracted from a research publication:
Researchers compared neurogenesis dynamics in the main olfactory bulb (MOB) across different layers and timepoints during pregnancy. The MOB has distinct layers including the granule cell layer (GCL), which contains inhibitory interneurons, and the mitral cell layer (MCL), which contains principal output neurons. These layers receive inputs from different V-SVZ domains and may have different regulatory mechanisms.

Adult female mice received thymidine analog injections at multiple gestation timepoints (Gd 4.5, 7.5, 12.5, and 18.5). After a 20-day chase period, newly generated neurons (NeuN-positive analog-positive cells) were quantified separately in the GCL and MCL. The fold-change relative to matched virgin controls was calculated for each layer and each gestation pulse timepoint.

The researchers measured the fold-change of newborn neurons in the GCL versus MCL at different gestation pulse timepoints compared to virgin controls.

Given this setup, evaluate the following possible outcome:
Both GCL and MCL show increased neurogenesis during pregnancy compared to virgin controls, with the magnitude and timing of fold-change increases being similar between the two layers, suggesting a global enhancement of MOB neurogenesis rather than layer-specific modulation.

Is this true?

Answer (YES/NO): NO